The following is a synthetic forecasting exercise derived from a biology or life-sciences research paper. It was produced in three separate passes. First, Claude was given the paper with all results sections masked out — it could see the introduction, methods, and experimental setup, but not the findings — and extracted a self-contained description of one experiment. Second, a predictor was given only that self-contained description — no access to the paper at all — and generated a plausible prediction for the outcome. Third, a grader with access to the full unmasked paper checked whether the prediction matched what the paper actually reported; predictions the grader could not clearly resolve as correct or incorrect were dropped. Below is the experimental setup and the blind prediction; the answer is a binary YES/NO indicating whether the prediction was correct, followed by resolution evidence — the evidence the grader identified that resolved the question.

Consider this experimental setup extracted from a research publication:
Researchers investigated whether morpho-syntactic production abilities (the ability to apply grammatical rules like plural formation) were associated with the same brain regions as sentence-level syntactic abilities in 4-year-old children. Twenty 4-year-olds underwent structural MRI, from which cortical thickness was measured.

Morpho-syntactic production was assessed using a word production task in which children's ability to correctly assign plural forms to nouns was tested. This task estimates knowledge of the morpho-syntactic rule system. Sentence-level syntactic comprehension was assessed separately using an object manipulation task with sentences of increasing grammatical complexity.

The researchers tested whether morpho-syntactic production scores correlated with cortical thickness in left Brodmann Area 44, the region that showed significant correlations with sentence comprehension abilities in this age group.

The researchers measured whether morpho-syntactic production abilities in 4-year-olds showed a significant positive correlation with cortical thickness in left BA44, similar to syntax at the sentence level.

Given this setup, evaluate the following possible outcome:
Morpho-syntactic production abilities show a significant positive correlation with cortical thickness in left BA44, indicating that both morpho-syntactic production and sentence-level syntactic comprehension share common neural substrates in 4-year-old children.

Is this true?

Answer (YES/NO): YES